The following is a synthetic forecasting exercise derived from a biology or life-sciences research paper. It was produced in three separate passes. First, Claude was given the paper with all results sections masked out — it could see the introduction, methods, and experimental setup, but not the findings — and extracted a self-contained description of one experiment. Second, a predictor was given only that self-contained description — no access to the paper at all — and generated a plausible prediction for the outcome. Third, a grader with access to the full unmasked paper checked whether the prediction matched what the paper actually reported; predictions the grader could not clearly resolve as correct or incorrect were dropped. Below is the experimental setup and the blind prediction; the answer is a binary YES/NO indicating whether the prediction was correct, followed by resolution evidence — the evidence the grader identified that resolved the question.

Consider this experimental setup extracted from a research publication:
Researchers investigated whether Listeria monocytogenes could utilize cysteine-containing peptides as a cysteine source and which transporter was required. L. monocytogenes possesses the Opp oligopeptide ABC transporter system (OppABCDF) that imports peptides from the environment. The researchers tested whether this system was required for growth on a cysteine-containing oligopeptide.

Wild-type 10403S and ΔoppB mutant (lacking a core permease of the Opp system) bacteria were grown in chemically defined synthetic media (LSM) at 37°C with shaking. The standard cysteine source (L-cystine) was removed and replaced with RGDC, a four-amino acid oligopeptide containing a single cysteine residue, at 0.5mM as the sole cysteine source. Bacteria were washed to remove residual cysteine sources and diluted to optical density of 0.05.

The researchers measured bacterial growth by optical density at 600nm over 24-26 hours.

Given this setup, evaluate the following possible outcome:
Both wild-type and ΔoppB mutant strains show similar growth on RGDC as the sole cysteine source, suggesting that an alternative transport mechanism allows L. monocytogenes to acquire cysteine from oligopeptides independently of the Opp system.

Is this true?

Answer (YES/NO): NO